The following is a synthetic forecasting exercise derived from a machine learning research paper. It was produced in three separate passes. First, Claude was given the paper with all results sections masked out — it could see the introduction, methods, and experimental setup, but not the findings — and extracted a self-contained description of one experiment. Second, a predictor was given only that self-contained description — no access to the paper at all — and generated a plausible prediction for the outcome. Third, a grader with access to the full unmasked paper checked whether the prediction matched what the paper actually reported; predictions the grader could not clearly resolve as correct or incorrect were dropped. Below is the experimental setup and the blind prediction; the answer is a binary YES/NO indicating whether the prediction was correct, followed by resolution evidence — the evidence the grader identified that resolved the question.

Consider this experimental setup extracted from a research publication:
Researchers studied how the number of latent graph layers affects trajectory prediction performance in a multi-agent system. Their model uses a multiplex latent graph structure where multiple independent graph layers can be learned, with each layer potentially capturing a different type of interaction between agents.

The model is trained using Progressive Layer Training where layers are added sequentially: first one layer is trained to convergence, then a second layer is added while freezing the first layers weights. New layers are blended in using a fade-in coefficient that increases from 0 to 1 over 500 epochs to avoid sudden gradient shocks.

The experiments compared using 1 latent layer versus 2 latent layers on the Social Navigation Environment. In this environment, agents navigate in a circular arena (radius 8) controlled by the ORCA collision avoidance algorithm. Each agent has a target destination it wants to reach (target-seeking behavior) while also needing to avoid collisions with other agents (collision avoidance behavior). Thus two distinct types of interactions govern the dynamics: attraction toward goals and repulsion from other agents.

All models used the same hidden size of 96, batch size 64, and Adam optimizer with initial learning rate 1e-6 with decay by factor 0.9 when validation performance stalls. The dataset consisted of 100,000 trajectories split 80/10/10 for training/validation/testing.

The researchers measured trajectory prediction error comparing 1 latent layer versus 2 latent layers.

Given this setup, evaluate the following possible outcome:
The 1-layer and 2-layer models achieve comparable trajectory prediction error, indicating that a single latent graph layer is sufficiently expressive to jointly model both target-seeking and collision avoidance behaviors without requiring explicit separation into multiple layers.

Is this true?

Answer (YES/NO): NO